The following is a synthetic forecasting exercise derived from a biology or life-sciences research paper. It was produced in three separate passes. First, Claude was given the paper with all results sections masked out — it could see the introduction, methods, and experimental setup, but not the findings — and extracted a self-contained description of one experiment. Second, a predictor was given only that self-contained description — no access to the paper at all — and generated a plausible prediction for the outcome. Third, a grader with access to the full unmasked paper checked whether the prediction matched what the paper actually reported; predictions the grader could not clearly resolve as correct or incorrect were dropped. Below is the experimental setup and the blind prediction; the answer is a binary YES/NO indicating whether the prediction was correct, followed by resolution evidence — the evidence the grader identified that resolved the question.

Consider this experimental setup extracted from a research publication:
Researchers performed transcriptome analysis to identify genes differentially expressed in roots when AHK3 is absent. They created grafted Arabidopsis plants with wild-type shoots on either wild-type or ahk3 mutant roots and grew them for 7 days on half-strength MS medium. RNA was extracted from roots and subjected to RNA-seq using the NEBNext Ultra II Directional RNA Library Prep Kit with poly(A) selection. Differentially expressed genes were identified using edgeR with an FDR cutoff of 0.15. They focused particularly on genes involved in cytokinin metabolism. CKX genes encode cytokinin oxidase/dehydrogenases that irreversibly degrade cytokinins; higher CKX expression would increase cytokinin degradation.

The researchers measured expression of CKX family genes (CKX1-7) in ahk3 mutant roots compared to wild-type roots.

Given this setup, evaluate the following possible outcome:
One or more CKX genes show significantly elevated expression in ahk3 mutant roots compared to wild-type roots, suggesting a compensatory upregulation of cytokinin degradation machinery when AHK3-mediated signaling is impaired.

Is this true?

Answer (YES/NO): NO